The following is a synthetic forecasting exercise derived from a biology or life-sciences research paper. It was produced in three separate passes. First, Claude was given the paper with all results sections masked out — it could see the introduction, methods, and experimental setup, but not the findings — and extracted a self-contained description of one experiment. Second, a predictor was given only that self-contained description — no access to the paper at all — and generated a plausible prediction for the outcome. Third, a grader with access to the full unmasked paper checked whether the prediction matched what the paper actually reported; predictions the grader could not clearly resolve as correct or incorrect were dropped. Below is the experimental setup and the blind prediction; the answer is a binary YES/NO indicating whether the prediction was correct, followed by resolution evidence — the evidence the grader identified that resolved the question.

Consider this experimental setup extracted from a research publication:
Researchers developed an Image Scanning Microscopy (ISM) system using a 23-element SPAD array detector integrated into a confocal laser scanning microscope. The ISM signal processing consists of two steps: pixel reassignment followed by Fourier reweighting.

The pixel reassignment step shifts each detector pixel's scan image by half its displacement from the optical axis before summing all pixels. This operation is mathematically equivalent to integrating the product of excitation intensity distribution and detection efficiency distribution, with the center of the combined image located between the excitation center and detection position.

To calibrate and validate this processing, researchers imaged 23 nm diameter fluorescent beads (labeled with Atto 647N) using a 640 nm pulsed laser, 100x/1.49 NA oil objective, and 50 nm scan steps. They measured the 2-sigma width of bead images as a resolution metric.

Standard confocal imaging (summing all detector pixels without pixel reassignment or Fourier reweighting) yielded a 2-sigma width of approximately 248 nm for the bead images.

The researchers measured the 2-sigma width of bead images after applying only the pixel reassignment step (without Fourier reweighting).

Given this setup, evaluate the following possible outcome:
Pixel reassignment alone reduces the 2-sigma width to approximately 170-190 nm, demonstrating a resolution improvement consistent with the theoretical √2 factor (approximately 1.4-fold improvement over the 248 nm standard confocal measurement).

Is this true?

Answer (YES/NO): YES